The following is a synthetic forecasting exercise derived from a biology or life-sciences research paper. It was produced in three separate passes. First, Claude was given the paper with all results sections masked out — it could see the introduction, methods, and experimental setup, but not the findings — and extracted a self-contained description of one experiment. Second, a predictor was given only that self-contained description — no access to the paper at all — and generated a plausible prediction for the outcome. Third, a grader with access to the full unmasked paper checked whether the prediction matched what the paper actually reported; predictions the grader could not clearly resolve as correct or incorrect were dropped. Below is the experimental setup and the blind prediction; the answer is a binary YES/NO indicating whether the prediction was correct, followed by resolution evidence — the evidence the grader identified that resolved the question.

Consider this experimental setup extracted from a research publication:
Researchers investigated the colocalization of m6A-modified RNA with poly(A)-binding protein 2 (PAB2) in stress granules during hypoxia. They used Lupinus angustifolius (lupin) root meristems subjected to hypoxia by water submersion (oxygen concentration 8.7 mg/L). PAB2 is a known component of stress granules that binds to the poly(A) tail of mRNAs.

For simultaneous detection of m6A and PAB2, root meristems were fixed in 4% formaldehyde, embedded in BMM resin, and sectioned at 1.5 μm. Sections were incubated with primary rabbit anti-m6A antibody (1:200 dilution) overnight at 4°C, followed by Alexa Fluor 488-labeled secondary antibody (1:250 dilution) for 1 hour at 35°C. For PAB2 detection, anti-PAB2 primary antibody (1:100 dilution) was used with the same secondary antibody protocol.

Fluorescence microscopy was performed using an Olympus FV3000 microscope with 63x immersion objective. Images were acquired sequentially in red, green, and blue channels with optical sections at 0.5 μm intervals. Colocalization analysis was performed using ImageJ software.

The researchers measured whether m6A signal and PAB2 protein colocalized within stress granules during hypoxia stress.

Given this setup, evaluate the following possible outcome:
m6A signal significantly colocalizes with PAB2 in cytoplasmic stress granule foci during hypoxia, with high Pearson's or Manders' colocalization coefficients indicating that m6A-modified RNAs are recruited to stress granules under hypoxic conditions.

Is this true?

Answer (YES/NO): NO